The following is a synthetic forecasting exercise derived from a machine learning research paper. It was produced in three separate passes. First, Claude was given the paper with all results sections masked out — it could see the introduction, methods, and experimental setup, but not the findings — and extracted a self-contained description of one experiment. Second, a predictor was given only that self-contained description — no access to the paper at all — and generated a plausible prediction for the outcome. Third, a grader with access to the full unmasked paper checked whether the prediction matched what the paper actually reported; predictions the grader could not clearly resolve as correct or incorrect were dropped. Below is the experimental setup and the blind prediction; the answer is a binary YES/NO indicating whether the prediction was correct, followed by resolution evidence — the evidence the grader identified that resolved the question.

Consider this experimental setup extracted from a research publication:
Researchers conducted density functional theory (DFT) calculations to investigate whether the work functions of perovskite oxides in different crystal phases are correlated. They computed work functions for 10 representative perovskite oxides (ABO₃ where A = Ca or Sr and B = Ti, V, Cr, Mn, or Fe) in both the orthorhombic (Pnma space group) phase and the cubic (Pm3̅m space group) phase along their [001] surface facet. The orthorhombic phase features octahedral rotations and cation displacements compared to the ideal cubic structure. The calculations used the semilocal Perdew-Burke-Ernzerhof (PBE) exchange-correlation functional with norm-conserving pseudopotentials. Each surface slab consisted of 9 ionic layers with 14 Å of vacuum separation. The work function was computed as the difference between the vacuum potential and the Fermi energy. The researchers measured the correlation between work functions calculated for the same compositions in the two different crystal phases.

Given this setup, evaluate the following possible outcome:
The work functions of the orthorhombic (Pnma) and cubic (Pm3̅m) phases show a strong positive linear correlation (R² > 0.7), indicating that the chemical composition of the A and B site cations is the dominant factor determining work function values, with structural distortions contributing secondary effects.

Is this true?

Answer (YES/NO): YES